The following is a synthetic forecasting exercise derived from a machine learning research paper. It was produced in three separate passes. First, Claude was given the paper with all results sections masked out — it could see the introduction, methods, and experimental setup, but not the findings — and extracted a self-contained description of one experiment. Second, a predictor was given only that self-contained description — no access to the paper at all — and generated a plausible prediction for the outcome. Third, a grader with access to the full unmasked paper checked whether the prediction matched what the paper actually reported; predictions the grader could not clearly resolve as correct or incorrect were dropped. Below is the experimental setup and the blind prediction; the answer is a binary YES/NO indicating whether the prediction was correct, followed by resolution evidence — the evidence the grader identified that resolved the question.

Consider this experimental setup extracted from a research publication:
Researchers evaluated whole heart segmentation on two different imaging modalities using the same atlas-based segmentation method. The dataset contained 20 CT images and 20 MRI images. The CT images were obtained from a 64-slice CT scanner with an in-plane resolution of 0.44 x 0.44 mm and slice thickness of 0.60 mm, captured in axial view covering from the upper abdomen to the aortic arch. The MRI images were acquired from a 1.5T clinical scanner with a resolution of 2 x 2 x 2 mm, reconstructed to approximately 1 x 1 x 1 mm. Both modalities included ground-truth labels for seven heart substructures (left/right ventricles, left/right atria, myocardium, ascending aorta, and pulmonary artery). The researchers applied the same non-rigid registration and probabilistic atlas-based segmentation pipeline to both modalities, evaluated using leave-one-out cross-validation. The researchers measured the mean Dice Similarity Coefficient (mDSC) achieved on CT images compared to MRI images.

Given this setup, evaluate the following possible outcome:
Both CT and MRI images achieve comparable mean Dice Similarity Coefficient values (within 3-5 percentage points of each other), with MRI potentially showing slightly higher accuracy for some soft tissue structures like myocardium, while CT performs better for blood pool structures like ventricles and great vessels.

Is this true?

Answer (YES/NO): NO